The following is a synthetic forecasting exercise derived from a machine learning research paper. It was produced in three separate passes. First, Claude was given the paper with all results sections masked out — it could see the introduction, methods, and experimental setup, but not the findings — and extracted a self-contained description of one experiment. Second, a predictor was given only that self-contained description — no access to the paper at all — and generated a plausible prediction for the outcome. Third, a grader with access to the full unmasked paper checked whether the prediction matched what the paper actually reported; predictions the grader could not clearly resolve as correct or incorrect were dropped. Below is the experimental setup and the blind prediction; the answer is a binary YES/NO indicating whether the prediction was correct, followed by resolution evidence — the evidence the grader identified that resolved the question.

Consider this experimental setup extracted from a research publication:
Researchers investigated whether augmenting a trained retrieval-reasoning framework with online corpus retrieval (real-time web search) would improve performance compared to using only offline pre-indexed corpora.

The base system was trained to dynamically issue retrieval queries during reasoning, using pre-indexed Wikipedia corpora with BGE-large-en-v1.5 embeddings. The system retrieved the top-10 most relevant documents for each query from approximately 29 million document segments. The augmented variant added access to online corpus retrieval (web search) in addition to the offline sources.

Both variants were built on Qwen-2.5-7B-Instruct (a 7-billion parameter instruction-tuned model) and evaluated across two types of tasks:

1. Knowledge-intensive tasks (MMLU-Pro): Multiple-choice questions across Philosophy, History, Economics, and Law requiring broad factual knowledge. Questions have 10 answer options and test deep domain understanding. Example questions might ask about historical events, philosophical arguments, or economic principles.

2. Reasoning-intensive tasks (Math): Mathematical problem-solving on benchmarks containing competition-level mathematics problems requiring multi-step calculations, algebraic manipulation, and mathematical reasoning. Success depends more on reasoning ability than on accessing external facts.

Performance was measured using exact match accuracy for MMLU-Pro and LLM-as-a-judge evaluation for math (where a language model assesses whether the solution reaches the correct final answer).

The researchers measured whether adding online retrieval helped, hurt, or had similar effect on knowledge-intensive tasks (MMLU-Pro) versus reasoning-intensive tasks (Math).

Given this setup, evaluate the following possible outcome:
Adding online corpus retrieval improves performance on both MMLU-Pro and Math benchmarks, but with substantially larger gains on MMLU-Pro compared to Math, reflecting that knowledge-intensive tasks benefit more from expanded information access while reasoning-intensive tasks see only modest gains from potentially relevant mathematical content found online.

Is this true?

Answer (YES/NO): NO